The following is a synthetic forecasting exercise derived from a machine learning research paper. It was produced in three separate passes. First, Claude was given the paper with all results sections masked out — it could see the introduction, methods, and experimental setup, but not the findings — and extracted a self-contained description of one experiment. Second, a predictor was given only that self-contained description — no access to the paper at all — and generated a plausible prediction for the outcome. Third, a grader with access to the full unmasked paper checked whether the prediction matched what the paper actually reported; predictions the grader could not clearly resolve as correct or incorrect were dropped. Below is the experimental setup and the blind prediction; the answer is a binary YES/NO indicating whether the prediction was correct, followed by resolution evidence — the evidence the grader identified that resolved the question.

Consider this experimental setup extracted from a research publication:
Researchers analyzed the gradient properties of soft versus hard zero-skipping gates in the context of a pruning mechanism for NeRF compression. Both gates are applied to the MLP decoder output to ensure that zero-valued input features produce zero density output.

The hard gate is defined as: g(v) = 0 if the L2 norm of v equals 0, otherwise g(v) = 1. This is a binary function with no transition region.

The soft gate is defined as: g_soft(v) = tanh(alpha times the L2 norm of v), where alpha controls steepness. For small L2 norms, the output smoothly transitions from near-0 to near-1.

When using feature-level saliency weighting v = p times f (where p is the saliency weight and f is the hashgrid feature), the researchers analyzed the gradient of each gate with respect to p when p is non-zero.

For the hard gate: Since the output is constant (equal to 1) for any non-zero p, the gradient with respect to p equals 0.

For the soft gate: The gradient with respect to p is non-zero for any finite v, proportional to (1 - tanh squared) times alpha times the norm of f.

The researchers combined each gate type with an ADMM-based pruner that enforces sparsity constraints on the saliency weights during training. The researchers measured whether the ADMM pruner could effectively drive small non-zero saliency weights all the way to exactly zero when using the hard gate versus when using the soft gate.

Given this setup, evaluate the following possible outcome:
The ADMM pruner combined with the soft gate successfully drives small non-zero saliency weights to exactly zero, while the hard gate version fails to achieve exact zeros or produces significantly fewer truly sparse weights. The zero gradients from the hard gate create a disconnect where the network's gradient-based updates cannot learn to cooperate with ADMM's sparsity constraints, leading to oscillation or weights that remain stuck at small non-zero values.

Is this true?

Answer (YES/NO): YES